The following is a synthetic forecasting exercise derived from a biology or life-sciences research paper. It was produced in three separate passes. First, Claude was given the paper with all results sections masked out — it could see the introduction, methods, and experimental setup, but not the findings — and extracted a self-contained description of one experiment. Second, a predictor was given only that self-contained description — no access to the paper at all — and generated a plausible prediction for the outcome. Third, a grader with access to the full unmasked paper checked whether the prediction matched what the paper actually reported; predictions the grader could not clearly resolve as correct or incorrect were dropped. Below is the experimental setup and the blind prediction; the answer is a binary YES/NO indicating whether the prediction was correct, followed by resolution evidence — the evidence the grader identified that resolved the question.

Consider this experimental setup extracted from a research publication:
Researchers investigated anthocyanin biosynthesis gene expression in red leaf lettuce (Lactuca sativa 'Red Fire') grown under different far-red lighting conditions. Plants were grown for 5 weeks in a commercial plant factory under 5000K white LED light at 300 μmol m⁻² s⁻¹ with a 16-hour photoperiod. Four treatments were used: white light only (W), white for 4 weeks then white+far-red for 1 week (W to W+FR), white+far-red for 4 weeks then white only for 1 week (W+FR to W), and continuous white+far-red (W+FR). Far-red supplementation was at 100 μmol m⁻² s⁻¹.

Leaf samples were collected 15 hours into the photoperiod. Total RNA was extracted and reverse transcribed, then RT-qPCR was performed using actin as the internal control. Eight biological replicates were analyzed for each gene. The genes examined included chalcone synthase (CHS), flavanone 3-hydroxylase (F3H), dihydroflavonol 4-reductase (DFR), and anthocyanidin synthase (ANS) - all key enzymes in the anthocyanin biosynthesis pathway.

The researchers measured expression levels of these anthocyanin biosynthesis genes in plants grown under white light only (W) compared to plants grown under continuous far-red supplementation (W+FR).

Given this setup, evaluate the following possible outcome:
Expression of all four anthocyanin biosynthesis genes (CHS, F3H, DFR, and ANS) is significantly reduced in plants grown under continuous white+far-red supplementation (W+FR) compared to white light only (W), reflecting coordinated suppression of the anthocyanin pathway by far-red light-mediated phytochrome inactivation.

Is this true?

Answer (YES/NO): NO